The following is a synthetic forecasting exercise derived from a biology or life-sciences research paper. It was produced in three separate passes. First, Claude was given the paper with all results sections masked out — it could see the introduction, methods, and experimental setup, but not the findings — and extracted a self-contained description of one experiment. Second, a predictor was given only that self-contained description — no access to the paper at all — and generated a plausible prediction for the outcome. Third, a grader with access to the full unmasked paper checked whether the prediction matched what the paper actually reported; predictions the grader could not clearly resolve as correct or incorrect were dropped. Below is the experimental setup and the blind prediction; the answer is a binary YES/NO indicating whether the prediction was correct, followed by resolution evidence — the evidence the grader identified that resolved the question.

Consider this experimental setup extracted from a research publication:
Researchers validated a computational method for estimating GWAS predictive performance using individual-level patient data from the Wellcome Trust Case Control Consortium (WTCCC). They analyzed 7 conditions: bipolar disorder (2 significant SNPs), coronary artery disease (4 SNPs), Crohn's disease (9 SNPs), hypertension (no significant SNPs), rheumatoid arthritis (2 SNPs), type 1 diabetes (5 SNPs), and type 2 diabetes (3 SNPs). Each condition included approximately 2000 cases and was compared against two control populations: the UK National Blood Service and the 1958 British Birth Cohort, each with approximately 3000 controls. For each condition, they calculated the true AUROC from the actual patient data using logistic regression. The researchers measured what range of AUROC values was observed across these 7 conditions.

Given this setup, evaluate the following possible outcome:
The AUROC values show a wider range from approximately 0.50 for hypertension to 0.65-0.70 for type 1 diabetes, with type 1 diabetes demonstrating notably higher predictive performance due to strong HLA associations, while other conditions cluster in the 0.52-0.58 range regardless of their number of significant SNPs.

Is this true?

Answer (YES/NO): NO